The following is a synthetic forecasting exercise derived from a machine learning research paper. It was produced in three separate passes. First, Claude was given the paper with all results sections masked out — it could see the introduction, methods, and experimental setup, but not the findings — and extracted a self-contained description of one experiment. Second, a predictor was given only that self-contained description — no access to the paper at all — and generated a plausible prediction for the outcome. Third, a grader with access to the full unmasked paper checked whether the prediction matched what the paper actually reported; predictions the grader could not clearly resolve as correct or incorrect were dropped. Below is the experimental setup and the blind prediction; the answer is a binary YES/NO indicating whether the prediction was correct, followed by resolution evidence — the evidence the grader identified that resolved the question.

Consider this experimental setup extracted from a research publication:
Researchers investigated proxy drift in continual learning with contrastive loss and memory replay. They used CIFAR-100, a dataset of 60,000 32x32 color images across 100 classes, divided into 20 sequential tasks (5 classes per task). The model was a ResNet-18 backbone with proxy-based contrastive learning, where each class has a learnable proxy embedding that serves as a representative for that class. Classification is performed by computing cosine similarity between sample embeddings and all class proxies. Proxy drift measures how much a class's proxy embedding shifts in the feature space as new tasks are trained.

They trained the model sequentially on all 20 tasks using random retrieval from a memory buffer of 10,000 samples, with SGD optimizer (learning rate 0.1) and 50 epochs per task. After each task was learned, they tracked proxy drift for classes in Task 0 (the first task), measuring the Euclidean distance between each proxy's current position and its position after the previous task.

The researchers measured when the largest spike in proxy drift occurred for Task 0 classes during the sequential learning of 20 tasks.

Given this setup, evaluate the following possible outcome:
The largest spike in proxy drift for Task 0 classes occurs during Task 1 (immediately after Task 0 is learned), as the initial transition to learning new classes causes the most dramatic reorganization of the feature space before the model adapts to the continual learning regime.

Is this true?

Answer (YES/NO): NO